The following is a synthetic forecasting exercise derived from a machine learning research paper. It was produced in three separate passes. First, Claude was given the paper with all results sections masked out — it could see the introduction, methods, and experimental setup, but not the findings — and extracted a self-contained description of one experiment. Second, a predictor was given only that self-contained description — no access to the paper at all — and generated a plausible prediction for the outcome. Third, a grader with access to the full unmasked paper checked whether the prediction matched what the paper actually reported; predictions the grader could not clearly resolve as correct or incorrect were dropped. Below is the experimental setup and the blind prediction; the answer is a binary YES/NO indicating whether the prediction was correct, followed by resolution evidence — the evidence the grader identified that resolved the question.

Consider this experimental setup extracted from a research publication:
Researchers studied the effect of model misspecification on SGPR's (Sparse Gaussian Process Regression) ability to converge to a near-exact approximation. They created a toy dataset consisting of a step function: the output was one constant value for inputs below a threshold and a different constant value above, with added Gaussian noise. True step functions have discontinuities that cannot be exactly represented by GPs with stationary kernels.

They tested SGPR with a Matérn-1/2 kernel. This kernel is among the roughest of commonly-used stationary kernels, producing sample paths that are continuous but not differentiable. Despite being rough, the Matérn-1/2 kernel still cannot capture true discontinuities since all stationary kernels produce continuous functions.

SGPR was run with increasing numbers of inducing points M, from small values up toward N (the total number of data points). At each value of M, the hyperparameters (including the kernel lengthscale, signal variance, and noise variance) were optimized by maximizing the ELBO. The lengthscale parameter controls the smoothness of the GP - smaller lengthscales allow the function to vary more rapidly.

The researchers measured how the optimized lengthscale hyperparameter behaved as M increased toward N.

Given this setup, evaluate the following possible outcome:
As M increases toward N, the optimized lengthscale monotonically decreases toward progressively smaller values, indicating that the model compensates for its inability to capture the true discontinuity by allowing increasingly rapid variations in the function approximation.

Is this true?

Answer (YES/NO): YES